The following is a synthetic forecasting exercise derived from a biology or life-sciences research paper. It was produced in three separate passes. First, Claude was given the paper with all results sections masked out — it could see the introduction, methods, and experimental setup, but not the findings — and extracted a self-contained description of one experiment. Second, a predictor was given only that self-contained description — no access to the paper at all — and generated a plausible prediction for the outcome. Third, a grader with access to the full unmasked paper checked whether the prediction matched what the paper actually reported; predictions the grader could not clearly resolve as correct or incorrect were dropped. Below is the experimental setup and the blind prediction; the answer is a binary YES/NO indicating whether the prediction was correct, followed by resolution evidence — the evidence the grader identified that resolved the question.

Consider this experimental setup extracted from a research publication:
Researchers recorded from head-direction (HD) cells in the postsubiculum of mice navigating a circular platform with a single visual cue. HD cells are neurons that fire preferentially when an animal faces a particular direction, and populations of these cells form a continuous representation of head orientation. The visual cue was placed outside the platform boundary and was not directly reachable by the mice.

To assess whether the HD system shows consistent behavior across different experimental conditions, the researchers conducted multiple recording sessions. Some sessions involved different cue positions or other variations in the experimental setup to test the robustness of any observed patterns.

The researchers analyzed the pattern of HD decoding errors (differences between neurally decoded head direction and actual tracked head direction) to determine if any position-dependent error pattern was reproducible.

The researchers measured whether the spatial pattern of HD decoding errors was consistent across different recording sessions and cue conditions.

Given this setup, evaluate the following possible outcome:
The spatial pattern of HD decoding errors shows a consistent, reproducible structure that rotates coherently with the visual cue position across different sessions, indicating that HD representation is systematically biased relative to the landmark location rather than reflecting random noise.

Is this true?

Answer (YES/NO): YES